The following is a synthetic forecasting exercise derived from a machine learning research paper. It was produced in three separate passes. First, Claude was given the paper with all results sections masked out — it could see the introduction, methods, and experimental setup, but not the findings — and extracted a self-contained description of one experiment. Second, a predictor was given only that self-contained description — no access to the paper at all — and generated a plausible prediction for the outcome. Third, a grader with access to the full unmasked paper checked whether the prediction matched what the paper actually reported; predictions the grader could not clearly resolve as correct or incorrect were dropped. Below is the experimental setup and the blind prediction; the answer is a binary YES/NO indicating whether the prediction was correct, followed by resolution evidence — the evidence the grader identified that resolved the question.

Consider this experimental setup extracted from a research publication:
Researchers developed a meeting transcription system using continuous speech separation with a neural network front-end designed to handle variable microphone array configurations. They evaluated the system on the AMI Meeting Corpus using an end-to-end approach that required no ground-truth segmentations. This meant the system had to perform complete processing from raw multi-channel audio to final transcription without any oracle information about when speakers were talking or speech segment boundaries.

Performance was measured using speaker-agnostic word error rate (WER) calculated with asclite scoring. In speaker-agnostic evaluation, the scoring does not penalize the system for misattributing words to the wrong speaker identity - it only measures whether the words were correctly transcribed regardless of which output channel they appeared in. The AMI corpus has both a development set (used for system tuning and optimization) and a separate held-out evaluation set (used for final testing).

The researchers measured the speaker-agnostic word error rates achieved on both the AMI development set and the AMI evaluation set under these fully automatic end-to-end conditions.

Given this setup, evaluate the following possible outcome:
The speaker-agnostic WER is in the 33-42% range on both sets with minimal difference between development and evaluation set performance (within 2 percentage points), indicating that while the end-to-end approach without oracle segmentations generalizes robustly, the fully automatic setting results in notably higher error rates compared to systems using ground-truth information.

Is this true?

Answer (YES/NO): NO